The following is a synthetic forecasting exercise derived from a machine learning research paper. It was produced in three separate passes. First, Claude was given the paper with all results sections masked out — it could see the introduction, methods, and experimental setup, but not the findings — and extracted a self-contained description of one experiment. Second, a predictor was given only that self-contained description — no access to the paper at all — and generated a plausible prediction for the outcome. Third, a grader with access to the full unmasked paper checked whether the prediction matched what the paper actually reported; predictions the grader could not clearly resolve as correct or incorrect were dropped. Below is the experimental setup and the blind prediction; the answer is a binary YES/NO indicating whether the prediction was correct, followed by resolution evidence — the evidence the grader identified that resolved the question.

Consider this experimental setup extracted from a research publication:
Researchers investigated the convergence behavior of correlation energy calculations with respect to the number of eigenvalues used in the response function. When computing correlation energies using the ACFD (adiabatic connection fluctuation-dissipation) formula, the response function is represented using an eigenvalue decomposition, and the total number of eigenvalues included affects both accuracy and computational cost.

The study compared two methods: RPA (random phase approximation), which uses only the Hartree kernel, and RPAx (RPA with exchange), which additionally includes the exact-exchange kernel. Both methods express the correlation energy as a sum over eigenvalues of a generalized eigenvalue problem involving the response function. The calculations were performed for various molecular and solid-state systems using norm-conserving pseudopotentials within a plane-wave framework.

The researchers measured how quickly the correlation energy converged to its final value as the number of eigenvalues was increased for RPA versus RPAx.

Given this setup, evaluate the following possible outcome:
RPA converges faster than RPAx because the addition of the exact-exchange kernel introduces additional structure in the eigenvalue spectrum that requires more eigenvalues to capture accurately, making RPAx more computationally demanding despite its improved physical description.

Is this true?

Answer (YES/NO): NO